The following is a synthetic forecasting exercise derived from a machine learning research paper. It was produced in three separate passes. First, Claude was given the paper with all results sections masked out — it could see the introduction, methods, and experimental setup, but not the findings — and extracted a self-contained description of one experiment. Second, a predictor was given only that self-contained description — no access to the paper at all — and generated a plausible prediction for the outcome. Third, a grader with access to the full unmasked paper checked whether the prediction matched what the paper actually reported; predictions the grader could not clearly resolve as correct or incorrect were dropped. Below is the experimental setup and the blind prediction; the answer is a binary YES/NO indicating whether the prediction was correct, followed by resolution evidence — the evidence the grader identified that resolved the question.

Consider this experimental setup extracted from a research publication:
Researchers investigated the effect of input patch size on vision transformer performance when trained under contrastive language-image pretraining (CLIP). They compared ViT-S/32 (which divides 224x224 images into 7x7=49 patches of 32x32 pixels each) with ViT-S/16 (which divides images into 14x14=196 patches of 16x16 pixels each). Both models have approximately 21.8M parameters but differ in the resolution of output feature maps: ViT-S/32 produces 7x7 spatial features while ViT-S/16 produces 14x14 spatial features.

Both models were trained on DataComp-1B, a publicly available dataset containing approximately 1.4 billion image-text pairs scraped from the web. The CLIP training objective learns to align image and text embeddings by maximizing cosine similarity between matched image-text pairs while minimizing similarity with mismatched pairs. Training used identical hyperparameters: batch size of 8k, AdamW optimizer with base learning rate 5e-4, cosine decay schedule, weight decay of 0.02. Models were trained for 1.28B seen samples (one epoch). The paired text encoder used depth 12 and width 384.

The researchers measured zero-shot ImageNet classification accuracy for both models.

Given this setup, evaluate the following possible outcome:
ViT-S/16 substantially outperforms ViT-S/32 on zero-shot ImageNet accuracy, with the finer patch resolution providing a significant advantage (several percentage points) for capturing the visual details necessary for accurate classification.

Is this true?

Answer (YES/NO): YES